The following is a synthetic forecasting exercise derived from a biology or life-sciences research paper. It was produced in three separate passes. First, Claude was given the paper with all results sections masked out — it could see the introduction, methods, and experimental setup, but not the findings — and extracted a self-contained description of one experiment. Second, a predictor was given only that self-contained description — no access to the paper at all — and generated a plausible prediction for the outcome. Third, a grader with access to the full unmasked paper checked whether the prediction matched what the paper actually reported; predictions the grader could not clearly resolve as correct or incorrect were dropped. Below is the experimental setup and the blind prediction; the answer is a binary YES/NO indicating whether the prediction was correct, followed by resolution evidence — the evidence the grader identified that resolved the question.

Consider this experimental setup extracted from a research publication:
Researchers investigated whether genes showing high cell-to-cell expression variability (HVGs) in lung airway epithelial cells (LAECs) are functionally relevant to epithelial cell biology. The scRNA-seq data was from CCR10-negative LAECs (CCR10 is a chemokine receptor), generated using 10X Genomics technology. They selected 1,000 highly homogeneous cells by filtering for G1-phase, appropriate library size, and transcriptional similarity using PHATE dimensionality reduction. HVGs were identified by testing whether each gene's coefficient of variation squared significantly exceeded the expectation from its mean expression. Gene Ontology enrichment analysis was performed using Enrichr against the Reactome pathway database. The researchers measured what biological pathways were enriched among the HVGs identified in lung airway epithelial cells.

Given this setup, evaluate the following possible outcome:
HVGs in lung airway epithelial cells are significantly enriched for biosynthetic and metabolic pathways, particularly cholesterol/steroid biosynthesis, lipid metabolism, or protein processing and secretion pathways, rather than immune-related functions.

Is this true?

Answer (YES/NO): NO